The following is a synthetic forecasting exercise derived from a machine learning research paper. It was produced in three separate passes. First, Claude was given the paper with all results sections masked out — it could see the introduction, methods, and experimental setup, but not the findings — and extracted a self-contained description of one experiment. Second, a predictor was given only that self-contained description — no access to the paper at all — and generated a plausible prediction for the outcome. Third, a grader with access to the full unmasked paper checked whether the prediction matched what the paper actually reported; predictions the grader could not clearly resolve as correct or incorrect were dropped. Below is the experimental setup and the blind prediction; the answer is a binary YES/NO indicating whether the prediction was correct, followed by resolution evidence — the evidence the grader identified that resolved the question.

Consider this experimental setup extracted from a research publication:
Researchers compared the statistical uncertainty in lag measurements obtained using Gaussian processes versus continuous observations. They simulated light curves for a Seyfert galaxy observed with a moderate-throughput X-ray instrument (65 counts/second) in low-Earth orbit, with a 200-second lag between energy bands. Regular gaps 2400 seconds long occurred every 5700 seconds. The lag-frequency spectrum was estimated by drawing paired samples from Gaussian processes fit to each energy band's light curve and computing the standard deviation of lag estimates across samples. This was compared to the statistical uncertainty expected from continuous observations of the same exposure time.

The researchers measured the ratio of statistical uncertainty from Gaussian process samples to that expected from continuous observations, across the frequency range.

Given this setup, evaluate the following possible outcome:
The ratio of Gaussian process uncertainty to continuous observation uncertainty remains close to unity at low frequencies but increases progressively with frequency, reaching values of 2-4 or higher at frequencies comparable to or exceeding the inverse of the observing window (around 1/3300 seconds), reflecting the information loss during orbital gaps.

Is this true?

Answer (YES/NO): NO